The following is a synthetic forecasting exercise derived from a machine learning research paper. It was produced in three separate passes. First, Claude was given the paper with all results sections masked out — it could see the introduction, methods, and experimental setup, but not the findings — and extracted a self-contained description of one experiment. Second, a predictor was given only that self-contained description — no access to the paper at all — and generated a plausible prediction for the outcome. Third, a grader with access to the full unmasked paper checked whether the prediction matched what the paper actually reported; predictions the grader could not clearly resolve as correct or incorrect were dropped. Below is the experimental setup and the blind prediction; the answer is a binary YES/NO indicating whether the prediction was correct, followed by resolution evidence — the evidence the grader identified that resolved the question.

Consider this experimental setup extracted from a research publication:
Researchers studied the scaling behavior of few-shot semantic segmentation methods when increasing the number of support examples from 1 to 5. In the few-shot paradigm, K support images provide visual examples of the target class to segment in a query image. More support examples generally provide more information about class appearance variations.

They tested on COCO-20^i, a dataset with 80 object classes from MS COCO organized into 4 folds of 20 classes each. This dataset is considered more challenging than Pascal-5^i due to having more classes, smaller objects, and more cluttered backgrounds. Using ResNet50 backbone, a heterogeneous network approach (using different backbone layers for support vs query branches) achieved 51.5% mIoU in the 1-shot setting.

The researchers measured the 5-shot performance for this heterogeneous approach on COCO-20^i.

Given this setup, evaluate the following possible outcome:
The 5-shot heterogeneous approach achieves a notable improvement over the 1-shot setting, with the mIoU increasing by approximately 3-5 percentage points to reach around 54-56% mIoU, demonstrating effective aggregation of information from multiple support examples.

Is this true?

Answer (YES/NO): NO